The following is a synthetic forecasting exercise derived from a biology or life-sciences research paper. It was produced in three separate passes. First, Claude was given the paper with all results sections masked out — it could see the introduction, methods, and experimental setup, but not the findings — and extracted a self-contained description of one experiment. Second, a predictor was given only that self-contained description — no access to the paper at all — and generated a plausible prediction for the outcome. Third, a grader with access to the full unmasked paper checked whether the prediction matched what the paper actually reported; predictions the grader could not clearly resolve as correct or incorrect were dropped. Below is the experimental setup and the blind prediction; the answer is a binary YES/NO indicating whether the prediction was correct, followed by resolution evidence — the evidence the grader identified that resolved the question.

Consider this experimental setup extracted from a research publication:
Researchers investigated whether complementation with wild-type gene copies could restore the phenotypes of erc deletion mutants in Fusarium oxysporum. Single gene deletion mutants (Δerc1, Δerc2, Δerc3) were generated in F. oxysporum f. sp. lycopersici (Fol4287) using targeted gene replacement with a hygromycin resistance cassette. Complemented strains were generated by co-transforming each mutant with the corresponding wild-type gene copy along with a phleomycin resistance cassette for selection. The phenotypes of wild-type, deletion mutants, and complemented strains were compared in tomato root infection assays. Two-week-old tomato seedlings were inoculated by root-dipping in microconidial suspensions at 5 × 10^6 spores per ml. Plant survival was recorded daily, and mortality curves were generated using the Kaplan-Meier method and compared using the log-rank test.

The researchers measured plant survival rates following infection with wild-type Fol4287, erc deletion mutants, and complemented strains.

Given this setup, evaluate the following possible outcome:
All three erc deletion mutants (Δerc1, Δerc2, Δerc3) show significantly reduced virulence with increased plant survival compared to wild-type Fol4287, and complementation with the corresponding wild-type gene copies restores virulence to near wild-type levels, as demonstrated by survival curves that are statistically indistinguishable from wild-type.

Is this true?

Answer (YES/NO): YES